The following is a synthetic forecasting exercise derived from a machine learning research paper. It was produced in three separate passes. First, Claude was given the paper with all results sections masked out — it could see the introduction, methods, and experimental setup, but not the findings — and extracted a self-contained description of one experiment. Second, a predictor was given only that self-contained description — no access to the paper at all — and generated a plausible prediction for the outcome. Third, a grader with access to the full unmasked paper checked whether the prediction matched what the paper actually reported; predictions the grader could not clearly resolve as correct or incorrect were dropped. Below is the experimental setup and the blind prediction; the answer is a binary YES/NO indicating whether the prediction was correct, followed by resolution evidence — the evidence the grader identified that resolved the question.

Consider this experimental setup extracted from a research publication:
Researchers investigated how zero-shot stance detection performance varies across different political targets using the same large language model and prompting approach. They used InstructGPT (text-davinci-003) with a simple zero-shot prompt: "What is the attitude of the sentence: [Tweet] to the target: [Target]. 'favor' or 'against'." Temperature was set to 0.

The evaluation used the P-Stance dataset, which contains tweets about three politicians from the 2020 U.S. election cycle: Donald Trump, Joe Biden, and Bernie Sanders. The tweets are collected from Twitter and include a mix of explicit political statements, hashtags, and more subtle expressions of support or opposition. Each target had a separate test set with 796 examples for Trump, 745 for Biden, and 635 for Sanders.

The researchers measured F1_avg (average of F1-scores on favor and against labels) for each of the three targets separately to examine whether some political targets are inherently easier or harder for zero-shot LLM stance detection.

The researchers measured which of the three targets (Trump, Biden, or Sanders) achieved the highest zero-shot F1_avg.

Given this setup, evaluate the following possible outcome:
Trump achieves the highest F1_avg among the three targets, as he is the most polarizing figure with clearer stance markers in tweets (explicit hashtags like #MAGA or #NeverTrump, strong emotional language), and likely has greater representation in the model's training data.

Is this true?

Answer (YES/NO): NO